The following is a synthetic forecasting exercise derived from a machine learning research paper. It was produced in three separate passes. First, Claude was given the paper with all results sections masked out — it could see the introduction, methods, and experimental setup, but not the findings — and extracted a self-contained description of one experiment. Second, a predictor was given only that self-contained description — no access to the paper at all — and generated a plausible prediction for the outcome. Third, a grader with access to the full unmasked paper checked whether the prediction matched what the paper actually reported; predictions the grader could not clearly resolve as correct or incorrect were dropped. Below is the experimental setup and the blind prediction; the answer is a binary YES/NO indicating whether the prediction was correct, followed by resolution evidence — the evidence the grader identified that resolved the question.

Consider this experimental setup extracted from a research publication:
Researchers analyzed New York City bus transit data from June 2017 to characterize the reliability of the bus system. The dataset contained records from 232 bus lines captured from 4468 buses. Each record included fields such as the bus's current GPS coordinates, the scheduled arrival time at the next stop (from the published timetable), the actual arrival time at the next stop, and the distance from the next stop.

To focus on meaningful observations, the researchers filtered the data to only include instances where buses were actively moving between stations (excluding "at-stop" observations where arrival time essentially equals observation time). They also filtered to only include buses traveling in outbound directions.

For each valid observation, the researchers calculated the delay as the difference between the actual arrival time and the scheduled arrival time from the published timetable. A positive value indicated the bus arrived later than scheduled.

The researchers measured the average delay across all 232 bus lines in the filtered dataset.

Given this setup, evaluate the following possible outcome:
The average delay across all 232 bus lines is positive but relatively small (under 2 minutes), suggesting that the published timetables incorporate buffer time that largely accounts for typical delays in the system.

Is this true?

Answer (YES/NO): NO